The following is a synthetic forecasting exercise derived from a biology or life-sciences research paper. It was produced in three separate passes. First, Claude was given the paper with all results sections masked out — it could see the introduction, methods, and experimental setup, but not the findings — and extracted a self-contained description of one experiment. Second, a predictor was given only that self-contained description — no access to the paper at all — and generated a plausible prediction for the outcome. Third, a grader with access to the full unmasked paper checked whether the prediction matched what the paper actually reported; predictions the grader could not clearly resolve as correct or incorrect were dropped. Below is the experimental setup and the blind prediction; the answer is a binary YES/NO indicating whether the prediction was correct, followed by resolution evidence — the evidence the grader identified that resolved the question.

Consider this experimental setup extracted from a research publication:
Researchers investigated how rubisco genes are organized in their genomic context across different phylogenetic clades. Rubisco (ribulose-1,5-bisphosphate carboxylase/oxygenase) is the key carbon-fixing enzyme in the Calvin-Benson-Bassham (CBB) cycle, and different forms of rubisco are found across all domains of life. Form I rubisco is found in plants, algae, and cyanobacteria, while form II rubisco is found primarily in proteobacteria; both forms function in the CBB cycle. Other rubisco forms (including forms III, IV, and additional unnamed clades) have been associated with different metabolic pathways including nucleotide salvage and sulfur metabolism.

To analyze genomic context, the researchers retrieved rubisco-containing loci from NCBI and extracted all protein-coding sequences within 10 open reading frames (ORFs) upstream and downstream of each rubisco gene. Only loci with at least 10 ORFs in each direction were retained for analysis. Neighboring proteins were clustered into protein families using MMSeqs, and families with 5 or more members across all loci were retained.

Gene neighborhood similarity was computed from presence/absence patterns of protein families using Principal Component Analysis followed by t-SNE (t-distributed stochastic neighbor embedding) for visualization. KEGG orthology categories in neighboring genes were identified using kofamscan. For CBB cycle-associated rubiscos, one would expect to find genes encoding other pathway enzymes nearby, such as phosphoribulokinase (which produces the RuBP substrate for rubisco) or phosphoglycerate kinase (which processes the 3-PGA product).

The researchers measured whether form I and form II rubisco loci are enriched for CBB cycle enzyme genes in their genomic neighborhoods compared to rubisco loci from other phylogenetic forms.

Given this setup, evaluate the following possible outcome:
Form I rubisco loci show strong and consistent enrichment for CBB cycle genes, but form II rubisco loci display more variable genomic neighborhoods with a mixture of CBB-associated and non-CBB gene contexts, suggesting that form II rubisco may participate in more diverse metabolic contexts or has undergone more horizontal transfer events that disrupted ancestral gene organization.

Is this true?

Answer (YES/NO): NO